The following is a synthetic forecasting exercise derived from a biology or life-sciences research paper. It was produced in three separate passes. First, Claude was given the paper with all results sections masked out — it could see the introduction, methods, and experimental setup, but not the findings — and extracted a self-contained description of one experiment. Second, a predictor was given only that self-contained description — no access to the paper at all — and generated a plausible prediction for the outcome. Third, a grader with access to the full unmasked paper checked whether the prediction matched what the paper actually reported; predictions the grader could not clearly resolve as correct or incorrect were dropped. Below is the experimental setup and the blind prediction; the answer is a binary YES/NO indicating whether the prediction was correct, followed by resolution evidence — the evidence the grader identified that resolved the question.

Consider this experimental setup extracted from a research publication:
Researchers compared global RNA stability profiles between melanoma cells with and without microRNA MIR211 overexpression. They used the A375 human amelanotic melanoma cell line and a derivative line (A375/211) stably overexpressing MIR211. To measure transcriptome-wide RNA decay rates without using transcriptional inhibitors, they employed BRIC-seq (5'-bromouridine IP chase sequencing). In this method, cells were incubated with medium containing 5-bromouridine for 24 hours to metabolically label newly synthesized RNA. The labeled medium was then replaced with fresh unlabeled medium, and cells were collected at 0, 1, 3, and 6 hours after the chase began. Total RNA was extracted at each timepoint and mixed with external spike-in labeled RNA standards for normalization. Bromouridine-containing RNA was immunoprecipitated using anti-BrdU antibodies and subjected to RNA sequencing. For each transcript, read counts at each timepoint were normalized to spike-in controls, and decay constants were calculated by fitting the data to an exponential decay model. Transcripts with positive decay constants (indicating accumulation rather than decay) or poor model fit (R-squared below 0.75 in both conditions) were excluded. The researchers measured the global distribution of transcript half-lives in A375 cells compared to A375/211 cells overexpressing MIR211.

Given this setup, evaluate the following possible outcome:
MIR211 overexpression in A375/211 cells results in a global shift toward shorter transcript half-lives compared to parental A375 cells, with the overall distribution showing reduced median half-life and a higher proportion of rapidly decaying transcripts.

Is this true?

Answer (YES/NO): NO